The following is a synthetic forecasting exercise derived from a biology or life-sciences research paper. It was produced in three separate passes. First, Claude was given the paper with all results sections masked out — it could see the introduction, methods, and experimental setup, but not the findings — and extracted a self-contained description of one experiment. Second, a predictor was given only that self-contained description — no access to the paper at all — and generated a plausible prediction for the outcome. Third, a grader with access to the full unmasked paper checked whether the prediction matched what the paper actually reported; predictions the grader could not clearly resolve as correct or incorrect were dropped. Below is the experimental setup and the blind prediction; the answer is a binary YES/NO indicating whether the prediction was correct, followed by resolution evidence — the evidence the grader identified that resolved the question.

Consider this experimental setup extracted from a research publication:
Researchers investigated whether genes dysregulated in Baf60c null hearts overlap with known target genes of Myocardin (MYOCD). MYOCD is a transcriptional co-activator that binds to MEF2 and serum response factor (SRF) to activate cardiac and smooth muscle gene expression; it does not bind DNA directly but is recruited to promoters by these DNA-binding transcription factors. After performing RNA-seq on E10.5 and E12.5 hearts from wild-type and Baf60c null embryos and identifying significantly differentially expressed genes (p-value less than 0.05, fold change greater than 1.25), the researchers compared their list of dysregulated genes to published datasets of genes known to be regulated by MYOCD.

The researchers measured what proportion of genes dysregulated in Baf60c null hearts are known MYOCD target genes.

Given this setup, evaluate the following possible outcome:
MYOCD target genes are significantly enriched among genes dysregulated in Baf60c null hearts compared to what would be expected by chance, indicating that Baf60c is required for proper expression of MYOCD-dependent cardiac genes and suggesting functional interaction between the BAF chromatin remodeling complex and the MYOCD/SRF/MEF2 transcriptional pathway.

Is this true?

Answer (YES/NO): YES